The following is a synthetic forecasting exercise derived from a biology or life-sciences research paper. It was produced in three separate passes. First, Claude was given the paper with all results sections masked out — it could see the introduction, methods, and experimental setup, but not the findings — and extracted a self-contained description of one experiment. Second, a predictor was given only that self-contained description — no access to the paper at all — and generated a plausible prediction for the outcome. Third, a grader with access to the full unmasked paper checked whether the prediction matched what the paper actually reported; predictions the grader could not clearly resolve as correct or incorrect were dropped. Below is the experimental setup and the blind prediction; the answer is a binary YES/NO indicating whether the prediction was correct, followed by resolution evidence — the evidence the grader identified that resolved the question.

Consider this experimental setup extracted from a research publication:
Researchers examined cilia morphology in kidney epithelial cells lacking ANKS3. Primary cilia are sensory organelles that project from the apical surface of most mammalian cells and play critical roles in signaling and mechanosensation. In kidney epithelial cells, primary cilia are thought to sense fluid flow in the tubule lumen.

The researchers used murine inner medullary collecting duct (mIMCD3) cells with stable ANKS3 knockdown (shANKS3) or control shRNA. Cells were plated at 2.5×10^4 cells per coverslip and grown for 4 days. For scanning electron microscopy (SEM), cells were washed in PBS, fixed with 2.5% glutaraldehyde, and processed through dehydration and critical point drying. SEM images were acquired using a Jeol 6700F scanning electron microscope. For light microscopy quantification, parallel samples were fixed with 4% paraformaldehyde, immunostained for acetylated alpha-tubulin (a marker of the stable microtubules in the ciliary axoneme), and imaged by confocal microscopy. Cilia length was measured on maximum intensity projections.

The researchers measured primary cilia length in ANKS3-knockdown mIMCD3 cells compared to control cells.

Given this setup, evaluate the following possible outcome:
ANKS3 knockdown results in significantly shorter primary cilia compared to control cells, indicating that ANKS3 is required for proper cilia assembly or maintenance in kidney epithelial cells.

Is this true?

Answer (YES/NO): YES